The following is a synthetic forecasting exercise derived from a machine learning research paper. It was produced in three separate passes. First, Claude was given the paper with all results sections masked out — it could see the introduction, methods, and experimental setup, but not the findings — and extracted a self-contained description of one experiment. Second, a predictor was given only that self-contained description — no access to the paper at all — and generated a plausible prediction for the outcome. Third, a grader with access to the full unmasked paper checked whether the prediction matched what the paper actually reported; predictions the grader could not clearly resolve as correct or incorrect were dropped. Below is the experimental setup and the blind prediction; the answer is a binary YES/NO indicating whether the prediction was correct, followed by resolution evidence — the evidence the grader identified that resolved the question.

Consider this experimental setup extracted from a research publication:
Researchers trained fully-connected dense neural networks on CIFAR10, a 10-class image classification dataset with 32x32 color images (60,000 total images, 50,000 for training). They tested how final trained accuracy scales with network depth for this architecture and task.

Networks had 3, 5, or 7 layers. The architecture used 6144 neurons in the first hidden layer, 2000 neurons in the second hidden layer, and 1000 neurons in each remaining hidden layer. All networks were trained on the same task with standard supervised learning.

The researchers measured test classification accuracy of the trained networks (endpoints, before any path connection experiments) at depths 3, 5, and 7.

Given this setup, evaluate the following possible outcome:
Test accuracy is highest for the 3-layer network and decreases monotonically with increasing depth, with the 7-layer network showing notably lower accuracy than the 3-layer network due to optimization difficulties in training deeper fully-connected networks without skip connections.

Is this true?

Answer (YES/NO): NO